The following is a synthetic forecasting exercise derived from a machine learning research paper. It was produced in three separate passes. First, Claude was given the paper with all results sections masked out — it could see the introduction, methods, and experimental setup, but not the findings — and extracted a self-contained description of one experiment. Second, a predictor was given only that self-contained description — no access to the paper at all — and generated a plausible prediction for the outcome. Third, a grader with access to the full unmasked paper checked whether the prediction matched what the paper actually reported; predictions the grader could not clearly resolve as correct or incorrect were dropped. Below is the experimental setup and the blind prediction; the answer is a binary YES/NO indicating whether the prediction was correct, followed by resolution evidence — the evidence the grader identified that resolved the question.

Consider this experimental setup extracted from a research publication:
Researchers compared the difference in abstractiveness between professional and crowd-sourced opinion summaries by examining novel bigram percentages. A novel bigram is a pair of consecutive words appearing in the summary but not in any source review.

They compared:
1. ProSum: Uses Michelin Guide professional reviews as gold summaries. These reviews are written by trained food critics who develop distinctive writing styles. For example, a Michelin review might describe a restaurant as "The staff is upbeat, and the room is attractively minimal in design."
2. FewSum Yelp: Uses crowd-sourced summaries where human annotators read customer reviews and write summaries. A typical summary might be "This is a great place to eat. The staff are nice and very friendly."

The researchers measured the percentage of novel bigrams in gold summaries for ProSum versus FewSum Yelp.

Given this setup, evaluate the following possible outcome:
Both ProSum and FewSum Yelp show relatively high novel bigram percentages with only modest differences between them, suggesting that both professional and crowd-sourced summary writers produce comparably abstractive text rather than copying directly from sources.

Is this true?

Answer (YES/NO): YES